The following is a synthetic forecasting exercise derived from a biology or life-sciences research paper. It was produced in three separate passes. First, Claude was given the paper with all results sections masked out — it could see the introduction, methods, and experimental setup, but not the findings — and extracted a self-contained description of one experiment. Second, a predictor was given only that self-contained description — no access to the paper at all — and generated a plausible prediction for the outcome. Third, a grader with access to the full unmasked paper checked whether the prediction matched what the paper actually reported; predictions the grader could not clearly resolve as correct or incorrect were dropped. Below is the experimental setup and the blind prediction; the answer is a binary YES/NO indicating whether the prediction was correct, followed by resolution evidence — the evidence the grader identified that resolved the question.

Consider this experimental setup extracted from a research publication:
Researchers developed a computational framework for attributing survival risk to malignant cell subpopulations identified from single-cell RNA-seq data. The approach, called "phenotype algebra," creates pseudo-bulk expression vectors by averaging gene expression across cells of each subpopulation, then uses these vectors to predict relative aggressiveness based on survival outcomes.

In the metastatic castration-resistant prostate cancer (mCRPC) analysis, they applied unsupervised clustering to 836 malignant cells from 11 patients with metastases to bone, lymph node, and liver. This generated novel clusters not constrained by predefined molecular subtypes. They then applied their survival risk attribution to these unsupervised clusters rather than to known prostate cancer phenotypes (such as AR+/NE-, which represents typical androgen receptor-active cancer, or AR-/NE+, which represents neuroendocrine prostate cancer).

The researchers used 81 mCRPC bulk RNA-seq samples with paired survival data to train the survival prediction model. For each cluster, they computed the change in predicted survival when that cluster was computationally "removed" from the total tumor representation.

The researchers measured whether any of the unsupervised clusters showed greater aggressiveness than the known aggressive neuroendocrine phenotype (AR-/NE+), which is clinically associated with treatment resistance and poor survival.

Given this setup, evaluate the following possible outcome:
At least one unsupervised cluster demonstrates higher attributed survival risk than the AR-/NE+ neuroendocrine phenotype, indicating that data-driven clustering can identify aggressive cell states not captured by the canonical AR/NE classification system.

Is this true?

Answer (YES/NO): YES